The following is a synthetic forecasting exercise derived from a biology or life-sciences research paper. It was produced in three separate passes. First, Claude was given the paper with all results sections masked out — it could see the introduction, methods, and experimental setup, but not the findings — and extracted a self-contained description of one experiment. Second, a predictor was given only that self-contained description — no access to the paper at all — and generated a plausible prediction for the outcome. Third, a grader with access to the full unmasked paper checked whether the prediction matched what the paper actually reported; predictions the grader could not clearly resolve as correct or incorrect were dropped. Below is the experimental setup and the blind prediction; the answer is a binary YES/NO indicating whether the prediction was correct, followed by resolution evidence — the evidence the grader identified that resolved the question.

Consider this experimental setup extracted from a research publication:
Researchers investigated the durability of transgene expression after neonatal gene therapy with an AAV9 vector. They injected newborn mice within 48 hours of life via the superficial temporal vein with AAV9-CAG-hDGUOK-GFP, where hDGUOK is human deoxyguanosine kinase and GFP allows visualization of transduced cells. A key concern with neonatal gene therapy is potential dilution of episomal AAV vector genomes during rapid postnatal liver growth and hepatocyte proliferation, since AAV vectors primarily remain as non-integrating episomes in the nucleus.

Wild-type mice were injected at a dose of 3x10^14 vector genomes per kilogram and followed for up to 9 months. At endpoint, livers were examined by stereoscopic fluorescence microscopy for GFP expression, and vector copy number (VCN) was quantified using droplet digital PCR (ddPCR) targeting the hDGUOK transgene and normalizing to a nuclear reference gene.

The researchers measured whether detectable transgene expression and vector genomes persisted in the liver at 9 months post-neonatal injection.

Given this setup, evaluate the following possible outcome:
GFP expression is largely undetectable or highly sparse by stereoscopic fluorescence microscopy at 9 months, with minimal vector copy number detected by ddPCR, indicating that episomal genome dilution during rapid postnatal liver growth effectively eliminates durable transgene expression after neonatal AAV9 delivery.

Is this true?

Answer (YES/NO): NO